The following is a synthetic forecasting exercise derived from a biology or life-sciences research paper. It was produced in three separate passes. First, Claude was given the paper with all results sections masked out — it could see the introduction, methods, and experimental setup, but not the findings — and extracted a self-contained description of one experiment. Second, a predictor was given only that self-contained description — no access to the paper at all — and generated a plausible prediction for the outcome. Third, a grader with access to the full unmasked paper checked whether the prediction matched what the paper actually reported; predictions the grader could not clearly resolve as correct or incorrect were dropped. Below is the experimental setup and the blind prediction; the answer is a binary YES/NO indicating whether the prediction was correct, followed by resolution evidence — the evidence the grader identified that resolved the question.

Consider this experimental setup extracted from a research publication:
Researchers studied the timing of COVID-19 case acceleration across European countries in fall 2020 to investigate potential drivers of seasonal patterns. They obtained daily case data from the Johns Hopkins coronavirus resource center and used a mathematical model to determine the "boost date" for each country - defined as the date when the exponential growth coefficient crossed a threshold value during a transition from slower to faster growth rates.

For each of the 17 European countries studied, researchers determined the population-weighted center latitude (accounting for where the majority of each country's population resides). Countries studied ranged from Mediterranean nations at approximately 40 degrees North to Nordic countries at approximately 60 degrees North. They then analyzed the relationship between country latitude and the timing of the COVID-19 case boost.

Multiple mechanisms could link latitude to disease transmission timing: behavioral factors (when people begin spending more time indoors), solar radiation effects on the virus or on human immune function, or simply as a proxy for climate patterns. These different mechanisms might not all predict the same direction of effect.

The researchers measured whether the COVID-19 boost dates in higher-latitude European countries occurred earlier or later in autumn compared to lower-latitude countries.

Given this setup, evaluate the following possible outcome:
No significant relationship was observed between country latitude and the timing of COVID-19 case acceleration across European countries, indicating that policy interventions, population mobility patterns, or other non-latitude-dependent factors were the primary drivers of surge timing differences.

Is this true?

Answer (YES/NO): NO